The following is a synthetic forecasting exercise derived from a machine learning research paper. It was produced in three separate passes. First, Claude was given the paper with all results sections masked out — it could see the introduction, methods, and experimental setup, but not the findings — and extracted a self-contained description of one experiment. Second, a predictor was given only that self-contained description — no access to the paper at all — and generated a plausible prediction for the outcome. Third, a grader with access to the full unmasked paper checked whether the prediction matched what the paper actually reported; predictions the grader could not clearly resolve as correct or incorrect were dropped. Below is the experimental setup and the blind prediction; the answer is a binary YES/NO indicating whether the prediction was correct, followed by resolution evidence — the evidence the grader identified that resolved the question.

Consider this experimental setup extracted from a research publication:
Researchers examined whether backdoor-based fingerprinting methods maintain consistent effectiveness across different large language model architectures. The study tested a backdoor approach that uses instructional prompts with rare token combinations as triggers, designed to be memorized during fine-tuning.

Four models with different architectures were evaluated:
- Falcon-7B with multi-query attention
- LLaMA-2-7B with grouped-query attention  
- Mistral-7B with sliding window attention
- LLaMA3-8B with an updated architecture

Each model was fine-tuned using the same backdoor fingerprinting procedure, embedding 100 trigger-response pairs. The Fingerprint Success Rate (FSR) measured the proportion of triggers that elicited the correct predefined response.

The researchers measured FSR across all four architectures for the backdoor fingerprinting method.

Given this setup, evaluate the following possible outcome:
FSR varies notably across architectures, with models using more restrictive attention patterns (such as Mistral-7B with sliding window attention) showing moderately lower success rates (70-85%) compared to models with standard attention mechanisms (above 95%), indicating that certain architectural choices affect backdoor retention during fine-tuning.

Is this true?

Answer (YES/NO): NO